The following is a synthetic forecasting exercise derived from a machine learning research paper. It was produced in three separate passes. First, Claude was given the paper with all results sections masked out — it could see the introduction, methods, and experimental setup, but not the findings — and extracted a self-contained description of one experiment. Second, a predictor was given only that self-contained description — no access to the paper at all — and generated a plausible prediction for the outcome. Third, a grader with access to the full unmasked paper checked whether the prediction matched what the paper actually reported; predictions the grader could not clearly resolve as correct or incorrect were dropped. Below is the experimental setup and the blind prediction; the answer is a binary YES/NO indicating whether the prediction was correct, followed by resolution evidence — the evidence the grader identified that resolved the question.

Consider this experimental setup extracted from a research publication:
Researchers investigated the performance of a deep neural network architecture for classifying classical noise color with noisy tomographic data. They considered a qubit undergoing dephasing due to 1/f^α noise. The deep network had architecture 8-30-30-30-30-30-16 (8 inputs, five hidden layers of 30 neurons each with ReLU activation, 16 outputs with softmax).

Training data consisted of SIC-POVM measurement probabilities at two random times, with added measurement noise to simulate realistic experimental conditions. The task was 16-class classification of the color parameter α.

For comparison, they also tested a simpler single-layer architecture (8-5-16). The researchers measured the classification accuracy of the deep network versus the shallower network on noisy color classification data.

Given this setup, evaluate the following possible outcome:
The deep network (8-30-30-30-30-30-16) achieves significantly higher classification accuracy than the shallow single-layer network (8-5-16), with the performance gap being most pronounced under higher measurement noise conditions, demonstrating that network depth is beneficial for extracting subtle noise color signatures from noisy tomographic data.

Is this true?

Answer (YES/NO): YES